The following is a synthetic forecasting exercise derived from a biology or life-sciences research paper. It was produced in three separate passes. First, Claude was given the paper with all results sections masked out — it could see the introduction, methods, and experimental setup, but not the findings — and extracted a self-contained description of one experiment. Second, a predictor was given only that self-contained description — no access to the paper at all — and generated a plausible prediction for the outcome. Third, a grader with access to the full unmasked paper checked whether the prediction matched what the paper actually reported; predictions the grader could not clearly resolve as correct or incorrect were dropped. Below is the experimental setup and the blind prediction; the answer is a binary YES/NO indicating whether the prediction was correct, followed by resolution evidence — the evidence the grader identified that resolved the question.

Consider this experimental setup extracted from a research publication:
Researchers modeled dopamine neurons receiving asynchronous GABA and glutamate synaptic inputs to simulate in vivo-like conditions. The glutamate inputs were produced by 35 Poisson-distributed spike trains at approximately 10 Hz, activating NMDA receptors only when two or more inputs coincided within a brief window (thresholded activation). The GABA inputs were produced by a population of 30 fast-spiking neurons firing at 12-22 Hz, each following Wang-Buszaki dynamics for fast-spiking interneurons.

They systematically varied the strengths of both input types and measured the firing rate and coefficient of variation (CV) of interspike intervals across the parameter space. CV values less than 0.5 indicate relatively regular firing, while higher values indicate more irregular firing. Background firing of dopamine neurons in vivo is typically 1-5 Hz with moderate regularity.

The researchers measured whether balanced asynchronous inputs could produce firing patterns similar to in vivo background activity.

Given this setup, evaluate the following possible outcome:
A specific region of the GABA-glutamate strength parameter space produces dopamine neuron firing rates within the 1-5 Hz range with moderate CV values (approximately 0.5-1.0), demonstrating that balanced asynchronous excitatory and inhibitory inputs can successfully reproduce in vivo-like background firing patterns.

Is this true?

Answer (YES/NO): NO